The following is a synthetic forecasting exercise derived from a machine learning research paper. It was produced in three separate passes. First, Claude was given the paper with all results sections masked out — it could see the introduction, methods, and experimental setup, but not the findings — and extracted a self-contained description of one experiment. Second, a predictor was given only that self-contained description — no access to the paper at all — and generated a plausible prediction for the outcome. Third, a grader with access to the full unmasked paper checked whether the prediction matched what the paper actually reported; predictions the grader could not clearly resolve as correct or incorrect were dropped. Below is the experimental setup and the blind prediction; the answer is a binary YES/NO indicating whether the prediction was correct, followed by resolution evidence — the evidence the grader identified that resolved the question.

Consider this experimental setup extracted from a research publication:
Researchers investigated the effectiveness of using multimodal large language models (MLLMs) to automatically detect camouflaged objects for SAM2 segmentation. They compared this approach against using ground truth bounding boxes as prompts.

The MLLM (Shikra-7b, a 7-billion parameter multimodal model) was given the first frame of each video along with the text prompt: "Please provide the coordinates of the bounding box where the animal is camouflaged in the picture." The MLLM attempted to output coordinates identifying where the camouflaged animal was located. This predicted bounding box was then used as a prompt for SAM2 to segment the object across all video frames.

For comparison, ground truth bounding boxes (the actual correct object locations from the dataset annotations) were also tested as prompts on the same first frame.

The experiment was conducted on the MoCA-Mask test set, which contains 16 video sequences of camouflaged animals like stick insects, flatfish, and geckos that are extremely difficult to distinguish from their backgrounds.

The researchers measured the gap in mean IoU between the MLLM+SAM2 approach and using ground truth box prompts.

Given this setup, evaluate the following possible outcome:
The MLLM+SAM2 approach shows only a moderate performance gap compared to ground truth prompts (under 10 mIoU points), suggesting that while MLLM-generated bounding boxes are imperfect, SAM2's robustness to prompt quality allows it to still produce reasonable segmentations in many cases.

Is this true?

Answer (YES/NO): NO